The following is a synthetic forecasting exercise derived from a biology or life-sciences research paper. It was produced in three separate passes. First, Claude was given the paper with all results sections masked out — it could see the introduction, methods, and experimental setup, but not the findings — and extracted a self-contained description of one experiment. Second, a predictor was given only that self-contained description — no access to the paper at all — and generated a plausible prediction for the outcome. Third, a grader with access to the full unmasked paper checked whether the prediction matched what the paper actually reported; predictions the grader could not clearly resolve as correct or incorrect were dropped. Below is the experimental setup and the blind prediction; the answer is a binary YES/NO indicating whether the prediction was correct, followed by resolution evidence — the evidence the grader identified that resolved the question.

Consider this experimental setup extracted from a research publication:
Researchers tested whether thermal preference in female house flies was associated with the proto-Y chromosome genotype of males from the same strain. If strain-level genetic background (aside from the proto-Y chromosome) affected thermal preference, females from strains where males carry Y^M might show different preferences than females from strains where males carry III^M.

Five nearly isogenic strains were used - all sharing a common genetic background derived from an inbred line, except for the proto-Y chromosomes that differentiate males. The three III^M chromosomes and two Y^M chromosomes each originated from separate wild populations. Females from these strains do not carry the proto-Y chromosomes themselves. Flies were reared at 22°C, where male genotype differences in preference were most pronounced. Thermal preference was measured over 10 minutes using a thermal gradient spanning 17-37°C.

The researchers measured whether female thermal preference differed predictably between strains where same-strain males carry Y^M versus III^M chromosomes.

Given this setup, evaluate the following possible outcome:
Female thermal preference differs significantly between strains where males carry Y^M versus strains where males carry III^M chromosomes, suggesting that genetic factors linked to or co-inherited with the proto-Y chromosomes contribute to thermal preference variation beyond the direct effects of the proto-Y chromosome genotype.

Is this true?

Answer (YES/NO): NO